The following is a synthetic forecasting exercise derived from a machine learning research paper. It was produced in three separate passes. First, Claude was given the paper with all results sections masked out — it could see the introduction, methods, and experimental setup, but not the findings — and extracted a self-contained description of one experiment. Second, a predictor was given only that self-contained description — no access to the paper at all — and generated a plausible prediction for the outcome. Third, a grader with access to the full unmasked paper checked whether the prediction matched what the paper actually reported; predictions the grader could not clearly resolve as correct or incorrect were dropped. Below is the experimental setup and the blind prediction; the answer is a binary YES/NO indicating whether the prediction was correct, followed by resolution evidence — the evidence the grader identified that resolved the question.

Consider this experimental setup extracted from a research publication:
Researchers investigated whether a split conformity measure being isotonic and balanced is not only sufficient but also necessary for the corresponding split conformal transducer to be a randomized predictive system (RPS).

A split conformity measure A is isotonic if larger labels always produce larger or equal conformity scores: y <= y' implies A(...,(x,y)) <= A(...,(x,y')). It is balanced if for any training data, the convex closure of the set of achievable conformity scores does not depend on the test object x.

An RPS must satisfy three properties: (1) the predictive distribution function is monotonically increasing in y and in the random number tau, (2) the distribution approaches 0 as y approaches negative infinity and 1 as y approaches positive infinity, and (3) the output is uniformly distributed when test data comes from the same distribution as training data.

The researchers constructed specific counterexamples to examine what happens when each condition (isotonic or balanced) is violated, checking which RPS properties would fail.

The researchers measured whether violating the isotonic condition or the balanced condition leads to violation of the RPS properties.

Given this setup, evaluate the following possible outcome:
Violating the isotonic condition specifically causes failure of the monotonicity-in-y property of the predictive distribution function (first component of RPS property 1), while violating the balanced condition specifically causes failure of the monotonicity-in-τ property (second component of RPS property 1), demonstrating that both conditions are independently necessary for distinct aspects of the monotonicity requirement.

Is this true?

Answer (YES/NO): NO